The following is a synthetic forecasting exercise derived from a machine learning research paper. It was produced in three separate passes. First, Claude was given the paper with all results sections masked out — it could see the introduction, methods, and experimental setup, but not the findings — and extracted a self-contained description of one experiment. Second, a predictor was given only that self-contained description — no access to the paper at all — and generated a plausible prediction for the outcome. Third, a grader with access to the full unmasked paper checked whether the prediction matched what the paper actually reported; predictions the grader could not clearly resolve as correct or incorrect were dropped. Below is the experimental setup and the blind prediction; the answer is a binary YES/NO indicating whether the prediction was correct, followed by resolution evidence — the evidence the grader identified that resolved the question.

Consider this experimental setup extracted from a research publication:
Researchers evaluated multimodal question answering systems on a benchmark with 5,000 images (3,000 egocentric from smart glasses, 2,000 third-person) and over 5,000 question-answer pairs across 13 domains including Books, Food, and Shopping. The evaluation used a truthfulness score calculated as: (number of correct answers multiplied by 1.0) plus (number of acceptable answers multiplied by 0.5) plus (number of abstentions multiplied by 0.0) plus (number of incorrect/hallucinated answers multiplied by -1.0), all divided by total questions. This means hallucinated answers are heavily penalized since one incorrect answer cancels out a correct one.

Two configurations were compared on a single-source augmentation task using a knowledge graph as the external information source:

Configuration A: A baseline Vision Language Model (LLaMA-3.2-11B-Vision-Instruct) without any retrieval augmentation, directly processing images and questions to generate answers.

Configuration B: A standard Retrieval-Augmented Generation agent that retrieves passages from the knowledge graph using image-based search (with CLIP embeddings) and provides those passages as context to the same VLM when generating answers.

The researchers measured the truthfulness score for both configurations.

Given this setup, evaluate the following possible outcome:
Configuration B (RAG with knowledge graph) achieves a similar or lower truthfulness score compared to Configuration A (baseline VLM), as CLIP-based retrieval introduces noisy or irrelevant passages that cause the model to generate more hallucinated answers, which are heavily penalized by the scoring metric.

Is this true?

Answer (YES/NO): YES